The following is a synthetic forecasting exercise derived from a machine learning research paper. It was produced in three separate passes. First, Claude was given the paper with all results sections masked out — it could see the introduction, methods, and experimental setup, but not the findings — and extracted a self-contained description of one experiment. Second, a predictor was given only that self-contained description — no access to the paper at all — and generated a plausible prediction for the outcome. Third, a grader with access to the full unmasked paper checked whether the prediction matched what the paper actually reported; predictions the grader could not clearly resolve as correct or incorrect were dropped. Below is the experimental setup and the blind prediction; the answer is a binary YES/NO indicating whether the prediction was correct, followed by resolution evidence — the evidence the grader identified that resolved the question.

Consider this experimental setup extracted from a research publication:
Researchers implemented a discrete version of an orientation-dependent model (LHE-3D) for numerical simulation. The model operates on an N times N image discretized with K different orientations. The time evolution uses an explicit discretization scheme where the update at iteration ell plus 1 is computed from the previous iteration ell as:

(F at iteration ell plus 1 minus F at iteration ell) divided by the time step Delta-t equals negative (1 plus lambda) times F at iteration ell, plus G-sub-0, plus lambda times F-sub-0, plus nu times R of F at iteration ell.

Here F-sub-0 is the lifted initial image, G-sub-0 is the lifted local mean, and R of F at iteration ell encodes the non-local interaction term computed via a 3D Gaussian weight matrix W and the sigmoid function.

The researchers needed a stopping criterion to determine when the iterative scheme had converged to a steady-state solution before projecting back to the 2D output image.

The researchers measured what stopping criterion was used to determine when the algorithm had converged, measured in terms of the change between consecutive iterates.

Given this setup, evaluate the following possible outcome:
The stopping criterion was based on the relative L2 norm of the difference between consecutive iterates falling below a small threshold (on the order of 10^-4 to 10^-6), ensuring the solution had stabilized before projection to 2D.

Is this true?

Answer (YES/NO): NO